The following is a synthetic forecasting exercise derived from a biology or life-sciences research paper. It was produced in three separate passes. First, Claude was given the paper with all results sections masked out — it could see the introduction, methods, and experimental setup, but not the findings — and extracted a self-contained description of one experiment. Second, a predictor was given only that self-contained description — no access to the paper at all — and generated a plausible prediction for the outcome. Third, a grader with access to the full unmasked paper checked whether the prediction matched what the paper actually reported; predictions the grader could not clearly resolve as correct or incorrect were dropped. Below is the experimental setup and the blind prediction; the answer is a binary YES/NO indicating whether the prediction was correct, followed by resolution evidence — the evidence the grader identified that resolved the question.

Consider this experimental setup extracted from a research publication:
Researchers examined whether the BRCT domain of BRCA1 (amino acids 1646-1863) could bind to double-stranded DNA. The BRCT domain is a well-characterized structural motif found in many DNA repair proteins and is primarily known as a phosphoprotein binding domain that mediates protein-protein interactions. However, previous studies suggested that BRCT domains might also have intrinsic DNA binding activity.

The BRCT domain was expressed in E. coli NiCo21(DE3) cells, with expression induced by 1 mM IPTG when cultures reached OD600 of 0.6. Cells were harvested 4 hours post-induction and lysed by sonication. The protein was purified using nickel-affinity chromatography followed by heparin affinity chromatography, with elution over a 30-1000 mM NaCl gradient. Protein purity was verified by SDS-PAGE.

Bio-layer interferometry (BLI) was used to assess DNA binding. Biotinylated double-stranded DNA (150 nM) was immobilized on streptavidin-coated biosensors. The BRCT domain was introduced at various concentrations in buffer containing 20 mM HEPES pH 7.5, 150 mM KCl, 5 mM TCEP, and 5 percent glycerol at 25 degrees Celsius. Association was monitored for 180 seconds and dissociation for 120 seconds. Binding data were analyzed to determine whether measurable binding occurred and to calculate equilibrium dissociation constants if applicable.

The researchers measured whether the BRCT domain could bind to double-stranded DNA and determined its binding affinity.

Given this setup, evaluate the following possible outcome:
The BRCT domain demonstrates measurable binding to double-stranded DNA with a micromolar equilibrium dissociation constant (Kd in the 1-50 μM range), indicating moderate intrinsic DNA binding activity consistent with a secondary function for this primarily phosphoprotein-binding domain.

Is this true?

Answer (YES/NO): NO